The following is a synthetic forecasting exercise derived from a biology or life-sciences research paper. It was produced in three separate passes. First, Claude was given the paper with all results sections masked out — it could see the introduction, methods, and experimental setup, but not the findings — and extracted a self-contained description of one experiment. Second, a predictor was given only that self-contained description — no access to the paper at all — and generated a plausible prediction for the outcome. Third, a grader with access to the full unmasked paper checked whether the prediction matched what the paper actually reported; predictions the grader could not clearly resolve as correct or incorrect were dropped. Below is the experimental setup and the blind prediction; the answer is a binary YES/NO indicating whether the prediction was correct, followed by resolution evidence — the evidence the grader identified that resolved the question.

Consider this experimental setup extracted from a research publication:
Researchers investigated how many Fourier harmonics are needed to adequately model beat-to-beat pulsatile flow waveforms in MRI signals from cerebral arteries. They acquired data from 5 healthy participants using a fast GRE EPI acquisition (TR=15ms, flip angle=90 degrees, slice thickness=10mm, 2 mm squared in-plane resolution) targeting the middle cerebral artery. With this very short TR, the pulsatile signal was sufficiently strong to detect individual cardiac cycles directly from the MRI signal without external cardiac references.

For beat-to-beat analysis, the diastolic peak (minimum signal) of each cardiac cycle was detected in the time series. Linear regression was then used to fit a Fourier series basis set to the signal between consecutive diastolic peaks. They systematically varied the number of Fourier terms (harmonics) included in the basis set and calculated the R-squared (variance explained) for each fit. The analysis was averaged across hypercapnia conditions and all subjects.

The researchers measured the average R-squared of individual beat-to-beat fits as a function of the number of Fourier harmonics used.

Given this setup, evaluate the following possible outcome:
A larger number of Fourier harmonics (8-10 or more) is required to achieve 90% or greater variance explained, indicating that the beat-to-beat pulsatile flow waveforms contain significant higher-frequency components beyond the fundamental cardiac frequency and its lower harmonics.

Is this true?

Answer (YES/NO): NO